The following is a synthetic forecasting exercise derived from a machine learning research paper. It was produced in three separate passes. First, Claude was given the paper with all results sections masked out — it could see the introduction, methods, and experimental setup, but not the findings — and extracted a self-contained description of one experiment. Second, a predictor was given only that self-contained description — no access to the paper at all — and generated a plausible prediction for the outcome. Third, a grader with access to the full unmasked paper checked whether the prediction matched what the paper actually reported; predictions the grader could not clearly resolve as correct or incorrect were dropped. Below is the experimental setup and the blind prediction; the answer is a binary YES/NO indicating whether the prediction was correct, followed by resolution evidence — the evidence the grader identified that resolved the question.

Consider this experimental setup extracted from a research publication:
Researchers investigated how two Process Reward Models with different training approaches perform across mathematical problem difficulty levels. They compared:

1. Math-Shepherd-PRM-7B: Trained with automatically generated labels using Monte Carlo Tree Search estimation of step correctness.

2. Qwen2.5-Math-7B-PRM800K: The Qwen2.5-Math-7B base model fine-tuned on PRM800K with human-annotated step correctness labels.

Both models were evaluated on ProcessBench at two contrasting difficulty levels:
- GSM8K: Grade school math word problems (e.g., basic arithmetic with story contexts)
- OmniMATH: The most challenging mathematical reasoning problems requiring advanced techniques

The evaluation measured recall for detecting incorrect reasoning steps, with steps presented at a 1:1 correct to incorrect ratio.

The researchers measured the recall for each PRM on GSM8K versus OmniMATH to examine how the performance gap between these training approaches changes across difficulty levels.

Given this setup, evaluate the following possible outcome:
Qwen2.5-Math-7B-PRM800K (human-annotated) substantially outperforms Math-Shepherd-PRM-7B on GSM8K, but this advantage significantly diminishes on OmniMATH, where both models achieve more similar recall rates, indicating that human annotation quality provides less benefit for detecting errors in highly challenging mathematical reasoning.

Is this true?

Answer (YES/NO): YES